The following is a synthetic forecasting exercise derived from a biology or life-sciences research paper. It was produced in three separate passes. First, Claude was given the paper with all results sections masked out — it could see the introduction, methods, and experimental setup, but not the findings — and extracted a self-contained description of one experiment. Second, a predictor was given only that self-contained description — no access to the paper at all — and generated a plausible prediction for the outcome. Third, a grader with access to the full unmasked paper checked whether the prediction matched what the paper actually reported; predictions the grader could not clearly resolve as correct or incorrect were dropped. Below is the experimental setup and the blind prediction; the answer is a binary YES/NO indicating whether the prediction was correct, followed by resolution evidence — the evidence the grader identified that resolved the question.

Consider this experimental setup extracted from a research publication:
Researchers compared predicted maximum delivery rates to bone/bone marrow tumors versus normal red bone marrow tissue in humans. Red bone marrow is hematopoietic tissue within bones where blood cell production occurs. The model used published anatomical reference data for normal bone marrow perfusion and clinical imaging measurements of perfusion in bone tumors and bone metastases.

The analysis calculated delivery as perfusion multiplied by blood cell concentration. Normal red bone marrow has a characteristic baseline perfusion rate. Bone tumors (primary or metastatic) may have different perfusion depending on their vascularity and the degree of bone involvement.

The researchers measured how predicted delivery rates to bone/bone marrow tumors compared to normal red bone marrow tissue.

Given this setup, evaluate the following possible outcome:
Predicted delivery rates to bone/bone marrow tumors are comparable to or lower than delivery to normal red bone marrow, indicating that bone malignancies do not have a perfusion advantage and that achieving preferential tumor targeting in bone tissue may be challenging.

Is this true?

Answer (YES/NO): NO